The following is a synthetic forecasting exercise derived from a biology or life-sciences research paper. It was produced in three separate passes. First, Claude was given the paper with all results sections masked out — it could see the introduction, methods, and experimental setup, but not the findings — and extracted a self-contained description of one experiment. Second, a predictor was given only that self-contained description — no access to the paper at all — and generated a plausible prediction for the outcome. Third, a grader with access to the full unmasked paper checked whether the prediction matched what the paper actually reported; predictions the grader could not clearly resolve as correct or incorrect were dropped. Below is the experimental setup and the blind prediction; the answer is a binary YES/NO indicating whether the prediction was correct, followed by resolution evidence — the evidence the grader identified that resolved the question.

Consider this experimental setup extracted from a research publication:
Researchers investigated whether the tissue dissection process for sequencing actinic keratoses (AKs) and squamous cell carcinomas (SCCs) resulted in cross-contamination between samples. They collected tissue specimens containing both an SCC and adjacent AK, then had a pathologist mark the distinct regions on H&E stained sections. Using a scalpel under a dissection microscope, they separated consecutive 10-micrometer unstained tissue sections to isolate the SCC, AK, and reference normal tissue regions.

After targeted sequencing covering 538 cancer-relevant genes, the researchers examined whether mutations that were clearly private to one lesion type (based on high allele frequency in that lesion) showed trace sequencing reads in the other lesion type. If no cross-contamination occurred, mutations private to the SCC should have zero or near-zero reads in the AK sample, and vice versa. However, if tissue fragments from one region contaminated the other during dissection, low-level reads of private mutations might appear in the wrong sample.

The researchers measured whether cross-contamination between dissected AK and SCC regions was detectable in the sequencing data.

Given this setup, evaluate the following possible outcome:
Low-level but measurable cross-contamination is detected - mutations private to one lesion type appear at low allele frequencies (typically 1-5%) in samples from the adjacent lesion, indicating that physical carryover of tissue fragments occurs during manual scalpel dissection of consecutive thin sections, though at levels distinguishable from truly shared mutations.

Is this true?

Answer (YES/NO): NO